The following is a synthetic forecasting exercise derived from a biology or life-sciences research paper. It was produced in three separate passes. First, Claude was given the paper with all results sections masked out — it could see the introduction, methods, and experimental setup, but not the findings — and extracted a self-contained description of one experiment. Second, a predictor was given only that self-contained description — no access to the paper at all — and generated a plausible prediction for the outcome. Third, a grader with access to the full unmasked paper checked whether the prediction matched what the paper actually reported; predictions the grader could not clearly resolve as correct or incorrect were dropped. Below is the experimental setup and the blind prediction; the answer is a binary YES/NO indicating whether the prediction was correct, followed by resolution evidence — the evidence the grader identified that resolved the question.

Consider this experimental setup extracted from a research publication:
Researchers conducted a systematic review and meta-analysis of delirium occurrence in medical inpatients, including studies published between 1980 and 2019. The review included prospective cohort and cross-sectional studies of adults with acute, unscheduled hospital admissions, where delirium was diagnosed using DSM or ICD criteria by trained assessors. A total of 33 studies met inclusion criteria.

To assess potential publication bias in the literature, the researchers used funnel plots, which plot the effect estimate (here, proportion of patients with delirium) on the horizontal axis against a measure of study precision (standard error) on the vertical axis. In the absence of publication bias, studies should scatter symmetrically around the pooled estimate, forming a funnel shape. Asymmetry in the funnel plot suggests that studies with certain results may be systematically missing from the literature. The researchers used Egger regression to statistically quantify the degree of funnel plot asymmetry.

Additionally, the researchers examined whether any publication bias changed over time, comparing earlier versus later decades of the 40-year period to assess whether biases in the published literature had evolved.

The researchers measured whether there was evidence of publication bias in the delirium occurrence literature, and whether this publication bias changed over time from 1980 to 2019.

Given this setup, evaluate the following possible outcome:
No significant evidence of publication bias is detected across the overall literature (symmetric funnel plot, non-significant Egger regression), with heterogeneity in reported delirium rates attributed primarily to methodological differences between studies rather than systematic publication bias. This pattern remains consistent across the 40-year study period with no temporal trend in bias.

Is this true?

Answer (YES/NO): NO